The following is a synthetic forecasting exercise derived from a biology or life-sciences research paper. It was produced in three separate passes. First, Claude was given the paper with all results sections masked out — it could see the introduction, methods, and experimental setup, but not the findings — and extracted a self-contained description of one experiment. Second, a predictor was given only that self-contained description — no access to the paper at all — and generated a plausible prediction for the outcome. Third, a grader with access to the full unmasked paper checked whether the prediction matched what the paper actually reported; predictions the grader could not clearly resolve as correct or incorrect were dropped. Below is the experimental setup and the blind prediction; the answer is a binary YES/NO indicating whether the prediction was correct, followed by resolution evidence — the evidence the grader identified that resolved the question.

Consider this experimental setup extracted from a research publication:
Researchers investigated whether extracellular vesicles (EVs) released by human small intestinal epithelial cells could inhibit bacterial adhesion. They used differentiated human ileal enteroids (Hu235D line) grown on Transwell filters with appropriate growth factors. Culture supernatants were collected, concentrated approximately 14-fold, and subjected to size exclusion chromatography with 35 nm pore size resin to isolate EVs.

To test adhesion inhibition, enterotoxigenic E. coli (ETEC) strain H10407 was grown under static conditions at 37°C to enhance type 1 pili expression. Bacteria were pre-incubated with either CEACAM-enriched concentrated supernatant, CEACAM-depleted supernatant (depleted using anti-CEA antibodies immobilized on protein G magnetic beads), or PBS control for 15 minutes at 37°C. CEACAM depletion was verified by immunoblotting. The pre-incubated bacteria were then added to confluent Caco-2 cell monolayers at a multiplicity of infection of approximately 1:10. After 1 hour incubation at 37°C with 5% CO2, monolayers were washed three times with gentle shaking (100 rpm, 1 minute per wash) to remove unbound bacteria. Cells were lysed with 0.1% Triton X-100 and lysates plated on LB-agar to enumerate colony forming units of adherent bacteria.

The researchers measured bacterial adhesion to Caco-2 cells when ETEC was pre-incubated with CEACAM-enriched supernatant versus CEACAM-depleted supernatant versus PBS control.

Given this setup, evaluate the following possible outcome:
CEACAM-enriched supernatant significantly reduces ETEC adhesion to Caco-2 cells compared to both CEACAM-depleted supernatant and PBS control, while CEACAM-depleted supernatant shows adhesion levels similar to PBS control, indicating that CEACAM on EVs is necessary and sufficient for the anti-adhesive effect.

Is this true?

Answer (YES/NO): NO